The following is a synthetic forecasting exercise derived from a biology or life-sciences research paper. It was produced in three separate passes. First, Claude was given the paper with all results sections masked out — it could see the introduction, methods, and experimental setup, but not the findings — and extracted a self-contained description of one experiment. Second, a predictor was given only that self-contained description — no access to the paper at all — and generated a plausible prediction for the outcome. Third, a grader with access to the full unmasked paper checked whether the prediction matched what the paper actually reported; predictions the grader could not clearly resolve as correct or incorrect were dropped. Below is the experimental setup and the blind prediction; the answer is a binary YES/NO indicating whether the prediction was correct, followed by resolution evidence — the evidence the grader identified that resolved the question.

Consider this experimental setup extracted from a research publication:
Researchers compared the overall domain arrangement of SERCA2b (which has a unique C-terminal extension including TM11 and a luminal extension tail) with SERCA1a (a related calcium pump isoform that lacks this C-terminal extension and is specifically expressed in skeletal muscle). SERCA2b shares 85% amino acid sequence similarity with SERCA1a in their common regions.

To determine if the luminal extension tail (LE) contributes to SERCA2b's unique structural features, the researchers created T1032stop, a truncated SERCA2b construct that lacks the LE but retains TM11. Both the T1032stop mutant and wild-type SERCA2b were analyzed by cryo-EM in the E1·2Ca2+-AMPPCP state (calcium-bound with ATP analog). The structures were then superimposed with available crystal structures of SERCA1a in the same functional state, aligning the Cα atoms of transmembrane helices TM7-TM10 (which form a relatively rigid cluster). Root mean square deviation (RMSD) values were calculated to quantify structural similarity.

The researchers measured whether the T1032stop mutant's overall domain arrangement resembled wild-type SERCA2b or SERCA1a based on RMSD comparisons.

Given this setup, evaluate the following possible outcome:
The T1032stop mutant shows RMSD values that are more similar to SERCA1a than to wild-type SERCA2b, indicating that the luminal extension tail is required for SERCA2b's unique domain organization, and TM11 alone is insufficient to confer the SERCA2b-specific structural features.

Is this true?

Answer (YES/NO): YES